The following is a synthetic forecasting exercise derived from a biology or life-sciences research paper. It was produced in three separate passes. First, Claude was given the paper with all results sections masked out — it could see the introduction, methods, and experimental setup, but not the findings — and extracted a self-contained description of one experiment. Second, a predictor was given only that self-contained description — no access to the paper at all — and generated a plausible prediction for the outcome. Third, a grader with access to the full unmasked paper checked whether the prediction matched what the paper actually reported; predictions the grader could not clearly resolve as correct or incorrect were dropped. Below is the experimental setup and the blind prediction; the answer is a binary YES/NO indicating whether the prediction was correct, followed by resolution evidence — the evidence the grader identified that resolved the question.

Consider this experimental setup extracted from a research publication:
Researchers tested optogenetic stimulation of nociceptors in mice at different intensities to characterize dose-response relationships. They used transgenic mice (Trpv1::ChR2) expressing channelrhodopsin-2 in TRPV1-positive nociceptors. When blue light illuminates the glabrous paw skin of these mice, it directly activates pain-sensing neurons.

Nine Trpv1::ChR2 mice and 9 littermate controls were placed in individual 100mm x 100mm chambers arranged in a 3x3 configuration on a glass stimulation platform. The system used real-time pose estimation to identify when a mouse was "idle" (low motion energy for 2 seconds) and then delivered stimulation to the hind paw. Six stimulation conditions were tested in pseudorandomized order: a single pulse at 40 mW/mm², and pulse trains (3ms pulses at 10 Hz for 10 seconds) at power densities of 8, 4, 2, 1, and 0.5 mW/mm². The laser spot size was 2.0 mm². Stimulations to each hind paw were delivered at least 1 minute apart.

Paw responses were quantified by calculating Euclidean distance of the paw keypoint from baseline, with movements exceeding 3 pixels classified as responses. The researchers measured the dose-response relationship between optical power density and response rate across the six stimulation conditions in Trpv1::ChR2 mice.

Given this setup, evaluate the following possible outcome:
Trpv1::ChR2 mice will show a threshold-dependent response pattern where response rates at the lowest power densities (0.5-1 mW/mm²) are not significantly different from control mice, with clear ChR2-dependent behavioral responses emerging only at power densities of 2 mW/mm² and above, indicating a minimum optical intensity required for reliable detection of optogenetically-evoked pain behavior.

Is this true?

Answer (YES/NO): NO